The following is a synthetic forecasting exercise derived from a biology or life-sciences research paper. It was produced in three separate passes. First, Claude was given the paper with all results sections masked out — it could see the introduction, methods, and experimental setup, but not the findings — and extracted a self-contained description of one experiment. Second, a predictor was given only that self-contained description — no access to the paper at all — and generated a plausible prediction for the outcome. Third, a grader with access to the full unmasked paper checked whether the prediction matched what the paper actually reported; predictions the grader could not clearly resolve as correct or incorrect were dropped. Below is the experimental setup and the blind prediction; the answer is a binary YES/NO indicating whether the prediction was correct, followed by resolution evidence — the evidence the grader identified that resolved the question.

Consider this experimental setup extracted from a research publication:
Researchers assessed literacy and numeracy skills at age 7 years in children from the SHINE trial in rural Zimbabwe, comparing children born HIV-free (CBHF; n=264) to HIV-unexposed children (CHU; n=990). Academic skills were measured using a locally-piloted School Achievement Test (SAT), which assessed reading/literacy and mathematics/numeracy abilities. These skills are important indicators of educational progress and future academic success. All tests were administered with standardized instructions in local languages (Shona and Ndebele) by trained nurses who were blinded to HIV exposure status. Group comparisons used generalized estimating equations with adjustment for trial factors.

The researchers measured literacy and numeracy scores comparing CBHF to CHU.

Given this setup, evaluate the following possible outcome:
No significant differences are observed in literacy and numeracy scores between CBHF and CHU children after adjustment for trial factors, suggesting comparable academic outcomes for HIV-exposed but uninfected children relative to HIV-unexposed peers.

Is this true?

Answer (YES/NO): NO